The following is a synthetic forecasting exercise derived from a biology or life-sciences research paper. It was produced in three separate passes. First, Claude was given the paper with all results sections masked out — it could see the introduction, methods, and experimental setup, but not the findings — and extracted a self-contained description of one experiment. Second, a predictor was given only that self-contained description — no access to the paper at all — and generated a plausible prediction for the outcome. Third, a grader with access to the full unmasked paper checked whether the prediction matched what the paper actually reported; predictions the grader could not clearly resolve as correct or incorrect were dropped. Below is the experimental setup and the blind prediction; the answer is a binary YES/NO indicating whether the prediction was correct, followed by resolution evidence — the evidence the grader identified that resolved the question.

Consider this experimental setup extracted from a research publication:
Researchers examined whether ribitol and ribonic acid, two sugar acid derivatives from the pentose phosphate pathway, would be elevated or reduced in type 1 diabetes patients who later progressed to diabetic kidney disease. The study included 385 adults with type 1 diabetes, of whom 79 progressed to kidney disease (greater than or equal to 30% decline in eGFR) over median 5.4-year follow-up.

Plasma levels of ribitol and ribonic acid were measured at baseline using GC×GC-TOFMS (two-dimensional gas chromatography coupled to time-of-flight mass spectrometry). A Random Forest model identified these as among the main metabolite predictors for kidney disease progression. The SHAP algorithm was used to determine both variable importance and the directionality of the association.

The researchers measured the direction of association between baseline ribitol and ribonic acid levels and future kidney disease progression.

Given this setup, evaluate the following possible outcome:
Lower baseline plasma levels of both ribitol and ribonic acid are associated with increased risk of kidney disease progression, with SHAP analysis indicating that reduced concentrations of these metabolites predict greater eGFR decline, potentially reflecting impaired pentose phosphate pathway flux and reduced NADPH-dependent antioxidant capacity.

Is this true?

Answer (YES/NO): NO